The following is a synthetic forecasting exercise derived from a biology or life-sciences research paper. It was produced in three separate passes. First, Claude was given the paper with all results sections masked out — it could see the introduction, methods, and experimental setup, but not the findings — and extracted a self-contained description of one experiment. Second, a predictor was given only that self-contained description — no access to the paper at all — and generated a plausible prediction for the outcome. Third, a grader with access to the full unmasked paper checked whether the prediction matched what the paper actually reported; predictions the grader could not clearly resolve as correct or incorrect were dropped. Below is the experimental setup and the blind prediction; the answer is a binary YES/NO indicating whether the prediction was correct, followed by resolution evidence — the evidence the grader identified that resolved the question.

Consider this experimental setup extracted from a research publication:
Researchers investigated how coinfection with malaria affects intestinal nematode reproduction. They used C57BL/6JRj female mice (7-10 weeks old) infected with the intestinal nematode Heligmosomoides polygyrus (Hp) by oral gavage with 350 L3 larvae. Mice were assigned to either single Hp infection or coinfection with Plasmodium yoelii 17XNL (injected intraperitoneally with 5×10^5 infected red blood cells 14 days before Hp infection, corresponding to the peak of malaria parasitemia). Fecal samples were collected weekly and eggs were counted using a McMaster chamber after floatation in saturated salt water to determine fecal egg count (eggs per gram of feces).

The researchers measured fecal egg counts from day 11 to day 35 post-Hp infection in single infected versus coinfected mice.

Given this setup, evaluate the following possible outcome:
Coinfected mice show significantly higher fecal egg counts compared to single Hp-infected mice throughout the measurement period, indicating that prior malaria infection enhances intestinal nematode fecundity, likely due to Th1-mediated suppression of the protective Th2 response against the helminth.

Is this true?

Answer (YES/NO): YES